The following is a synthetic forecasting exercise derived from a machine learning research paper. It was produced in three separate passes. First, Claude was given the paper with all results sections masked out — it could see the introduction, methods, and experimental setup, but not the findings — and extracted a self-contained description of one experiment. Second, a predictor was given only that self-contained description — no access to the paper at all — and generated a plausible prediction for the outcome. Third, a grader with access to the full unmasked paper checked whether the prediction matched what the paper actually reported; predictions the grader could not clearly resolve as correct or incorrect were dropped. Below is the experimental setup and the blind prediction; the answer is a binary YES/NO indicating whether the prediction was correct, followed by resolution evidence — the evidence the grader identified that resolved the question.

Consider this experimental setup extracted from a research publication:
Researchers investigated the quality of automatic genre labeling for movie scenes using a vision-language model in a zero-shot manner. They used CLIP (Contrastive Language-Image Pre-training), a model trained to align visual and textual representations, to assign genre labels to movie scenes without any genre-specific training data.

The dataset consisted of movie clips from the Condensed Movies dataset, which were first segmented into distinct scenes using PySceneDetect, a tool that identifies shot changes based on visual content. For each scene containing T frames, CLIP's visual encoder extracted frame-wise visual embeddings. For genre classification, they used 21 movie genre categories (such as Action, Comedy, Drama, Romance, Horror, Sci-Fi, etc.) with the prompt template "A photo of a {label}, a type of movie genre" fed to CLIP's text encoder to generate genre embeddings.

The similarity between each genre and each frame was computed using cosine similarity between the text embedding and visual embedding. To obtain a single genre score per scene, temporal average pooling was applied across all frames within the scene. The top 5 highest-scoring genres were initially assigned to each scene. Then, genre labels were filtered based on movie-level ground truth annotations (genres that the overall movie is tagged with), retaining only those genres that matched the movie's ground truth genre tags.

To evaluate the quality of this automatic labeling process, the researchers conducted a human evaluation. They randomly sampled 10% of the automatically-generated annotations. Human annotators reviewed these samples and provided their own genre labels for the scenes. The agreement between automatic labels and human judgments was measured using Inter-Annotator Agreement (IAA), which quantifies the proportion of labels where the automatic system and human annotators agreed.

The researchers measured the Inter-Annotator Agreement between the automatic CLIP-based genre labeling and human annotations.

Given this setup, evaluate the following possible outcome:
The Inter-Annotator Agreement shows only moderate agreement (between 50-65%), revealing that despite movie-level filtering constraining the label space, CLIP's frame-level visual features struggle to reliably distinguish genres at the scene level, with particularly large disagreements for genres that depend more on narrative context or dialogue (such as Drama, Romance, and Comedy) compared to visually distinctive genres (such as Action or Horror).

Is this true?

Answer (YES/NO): NO